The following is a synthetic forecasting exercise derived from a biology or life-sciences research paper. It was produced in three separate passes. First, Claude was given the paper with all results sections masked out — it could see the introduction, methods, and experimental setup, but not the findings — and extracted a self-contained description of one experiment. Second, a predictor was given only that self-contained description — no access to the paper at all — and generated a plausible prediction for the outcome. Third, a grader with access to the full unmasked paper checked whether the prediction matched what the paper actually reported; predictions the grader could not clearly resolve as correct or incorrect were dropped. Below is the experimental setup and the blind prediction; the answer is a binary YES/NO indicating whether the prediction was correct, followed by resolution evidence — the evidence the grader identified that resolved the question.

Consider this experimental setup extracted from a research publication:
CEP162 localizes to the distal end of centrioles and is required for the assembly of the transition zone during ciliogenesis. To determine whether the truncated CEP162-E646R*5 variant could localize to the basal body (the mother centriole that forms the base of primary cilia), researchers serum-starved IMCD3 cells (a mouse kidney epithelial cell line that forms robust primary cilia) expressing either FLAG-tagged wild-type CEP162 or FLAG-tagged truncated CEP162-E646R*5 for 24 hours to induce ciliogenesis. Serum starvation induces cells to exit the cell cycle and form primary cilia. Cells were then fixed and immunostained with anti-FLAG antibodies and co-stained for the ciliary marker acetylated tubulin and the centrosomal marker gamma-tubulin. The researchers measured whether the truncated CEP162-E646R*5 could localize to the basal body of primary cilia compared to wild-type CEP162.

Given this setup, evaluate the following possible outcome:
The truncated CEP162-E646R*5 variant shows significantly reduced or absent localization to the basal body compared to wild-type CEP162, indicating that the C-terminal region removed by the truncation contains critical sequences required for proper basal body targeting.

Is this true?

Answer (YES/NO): YES